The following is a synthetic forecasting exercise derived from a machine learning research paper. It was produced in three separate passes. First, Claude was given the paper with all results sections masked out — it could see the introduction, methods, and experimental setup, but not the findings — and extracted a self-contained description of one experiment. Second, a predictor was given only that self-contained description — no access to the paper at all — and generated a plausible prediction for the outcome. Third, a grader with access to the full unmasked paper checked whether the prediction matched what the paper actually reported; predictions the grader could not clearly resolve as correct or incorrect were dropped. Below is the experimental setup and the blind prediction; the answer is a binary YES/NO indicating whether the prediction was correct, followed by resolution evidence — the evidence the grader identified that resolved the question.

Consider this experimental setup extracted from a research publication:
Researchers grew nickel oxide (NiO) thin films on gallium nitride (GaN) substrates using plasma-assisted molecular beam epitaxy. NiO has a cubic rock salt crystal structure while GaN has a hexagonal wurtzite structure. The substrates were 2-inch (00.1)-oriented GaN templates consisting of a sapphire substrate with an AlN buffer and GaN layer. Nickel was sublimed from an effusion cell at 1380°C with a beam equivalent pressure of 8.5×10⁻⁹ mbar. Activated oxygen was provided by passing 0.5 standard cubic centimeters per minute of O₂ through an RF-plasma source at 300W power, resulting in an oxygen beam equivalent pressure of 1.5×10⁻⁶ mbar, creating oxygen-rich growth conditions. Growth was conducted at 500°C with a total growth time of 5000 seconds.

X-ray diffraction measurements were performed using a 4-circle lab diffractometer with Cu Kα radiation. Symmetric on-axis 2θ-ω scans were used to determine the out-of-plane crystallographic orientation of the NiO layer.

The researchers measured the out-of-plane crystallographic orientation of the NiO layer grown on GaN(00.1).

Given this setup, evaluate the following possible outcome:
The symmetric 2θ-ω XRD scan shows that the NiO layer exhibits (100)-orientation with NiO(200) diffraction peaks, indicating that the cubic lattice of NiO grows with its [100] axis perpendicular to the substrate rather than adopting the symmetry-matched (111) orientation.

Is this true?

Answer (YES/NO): NO